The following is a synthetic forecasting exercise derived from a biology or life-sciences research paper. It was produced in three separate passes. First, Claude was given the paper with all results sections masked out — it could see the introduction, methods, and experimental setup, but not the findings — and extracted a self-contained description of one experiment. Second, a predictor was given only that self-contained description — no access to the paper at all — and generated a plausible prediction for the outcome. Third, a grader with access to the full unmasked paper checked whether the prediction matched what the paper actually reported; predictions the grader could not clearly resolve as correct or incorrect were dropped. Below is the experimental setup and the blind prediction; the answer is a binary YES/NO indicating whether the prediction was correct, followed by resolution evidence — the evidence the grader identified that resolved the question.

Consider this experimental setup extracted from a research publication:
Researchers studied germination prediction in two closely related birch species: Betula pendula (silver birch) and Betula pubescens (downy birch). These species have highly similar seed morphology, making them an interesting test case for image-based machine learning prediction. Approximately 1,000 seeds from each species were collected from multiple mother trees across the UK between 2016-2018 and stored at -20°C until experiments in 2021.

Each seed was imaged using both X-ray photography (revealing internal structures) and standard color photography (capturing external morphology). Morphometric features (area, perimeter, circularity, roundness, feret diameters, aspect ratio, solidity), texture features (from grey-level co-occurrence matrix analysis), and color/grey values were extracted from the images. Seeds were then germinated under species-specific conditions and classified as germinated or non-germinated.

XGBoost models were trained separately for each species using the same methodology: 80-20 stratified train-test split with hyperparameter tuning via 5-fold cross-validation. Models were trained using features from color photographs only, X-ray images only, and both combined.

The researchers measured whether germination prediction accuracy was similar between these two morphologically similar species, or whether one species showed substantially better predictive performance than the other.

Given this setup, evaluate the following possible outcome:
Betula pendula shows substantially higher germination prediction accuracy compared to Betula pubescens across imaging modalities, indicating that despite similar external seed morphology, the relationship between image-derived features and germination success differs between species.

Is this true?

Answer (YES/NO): NO